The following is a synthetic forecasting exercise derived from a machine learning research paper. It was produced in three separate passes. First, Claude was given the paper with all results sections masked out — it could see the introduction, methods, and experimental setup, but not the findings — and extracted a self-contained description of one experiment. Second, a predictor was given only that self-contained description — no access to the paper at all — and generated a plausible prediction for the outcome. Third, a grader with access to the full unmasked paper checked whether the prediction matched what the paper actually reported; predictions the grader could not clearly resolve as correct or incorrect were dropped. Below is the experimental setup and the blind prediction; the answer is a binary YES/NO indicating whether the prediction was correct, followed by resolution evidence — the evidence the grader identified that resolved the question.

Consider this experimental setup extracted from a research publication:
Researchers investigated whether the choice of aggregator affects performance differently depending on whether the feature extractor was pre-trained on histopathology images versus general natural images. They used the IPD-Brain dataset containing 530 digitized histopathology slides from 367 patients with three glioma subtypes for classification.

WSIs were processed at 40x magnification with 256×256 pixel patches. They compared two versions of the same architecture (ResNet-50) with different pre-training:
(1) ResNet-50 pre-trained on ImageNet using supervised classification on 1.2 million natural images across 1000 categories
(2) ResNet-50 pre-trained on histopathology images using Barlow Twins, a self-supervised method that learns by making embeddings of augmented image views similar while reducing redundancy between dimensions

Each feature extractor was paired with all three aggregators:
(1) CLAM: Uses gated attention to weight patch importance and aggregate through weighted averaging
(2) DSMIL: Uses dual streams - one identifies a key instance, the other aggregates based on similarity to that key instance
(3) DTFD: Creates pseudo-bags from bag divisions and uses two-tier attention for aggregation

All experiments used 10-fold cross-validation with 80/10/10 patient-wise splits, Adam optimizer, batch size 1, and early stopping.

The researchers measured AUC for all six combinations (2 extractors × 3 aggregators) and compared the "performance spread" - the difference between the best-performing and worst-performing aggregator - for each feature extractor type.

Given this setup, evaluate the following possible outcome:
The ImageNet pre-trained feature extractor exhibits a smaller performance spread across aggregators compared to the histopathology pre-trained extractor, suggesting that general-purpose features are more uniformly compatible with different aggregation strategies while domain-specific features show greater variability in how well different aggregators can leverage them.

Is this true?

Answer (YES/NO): YES